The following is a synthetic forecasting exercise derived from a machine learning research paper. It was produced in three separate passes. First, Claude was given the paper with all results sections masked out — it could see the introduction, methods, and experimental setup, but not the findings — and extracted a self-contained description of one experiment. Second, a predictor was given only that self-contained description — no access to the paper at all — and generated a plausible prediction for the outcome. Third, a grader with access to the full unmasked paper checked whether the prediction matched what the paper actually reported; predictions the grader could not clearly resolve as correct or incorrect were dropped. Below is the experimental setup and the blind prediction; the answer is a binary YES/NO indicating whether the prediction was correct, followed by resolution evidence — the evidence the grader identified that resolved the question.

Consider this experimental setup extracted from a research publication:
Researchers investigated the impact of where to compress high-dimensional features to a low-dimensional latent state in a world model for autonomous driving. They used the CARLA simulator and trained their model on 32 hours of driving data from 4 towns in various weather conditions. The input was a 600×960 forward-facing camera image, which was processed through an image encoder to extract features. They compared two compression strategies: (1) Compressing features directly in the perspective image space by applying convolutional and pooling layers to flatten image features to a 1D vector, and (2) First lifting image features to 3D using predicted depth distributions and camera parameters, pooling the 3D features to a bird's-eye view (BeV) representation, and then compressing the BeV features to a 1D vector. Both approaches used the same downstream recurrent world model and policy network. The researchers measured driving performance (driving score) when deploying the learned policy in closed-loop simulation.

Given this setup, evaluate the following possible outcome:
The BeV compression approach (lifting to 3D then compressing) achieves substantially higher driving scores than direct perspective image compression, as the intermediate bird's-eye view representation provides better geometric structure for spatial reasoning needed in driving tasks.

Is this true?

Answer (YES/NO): NO